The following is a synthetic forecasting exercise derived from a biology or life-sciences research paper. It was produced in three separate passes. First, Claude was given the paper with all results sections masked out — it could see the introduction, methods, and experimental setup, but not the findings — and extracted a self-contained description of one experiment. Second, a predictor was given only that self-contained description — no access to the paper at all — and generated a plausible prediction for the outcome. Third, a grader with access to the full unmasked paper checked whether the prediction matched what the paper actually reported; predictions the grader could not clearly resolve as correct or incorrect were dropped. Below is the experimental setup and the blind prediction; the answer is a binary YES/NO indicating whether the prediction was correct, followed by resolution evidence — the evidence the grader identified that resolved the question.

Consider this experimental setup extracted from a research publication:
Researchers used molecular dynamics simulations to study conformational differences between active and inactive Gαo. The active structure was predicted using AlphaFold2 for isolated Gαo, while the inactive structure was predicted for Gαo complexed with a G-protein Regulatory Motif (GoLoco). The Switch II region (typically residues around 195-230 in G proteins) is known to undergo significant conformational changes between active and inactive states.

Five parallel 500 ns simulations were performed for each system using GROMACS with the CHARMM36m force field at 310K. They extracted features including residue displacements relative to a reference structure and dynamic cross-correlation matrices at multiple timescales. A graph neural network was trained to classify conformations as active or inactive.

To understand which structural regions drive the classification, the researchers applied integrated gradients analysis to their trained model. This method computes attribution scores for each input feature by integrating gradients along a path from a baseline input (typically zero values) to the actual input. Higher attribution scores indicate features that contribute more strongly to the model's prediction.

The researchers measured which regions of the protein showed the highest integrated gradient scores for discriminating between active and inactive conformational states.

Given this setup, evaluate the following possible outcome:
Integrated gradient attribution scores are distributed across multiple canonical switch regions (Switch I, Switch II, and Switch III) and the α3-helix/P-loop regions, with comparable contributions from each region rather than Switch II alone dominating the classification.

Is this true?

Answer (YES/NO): NO